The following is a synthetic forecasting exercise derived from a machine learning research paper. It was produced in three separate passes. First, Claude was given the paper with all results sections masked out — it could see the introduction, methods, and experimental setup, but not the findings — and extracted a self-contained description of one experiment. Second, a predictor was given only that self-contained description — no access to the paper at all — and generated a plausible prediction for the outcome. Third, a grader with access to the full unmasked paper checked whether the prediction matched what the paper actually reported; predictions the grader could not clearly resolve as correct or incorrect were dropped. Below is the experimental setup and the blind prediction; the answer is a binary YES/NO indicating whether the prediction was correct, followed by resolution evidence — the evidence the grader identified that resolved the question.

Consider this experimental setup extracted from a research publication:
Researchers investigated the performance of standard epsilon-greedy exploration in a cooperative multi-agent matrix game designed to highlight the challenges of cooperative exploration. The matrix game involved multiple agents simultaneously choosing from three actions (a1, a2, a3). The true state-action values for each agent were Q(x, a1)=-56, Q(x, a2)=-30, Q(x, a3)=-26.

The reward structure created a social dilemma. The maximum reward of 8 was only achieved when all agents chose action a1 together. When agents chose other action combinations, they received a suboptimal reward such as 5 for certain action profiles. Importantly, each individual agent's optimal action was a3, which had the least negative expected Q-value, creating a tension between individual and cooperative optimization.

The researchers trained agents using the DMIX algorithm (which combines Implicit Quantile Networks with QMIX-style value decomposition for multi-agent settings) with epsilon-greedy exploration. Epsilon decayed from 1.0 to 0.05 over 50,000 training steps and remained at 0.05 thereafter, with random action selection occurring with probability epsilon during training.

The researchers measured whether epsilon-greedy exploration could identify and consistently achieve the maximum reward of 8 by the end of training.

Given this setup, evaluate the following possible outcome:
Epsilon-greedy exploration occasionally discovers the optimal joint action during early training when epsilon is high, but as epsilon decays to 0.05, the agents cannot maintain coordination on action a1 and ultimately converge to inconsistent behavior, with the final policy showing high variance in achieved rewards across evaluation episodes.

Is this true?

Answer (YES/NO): NO